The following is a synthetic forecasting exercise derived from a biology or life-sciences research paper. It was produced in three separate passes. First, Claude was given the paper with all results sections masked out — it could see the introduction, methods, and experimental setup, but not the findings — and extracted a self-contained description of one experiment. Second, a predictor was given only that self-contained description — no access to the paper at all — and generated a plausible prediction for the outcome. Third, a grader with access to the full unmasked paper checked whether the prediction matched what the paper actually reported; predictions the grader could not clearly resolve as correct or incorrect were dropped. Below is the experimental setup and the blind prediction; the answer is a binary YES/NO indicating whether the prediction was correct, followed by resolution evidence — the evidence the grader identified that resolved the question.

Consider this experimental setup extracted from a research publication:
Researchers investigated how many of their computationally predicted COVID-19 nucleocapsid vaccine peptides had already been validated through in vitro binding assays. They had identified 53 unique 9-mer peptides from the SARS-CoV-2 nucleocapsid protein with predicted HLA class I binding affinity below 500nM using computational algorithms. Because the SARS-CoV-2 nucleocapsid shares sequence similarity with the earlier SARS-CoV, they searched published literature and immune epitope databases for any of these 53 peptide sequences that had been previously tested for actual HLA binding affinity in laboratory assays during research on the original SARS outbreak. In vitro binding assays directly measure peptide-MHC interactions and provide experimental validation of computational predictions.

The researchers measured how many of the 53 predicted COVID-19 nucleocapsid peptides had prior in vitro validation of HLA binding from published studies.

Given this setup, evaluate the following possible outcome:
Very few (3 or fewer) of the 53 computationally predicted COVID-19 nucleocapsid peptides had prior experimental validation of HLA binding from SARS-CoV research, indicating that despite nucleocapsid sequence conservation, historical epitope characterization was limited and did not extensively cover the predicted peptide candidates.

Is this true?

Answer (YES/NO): NO